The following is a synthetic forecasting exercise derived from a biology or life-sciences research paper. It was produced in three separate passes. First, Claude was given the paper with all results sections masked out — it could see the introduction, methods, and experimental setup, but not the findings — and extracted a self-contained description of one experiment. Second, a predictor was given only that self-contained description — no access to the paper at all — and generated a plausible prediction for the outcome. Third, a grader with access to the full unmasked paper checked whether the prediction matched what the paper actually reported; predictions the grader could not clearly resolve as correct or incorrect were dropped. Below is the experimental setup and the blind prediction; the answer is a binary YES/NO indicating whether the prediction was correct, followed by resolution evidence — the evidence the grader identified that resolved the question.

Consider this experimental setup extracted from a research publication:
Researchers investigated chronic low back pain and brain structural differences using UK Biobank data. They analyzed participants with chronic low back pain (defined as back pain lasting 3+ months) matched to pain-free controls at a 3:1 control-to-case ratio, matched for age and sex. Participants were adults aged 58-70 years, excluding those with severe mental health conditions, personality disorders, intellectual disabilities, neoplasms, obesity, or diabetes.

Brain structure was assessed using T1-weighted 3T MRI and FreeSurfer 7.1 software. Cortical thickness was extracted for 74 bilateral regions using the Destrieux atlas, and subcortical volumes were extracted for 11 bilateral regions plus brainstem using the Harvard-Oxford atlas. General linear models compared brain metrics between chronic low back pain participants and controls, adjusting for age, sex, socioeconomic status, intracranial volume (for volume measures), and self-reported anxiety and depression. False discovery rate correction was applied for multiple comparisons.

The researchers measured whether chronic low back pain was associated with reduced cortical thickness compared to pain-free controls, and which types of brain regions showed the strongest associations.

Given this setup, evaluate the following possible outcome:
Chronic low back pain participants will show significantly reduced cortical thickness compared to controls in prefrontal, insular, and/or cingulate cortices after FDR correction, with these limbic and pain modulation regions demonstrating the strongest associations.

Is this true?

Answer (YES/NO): NO